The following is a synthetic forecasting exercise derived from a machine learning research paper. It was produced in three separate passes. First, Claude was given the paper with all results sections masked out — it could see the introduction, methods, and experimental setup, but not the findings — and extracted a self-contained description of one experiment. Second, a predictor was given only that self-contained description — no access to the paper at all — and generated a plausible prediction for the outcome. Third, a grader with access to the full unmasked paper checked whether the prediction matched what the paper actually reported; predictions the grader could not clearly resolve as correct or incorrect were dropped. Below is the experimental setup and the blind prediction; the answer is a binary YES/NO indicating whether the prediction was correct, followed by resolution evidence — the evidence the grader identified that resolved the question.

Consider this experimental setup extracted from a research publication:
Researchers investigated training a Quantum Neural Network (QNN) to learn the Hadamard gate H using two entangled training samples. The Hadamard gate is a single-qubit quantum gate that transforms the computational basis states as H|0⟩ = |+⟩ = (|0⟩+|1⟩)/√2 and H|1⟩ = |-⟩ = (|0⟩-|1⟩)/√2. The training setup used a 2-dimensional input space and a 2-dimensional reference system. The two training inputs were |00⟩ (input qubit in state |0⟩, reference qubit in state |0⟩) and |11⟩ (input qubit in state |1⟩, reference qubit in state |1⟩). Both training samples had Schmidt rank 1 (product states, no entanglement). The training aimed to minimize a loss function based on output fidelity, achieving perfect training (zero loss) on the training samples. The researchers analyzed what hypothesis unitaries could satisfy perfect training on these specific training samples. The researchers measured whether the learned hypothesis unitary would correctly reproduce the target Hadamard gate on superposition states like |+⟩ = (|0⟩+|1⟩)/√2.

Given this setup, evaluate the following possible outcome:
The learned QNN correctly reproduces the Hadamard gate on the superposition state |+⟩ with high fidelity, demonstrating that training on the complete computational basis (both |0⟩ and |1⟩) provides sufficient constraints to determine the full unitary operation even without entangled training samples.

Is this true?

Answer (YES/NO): NO